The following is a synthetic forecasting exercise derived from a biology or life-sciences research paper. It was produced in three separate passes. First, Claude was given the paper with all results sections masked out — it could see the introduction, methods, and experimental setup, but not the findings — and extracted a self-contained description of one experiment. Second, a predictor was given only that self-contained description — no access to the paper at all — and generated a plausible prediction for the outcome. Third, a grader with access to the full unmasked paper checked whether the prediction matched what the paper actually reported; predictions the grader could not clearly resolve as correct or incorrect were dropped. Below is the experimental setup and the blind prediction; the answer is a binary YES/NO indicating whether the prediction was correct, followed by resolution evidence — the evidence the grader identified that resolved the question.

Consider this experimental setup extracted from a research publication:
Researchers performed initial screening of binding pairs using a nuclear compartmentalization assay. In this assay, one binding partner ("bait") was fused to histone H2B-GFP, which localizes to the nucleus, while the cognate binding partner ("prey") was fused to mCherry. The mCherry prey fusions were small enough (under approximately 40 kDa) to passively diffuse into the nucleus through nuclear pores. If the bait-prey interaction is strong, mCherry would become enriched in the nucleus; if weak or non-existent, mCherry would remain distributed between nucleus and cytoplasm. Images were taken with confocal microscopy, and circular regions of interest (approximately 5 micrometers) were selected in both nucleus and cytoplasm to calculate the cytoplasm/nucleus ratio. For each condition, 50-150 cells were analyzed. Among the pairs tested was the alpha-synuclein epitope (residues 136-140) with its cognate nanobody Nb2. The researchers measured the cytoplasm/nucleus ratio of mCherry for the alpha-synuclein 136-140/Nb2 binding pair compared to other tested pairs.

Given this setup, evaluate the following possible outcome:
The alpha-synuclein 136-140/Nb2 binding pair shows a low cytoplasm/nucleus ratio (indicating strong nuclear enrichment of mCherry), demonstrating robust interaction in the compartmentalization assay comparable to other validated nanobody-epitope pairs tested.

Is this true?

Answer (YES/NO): NO